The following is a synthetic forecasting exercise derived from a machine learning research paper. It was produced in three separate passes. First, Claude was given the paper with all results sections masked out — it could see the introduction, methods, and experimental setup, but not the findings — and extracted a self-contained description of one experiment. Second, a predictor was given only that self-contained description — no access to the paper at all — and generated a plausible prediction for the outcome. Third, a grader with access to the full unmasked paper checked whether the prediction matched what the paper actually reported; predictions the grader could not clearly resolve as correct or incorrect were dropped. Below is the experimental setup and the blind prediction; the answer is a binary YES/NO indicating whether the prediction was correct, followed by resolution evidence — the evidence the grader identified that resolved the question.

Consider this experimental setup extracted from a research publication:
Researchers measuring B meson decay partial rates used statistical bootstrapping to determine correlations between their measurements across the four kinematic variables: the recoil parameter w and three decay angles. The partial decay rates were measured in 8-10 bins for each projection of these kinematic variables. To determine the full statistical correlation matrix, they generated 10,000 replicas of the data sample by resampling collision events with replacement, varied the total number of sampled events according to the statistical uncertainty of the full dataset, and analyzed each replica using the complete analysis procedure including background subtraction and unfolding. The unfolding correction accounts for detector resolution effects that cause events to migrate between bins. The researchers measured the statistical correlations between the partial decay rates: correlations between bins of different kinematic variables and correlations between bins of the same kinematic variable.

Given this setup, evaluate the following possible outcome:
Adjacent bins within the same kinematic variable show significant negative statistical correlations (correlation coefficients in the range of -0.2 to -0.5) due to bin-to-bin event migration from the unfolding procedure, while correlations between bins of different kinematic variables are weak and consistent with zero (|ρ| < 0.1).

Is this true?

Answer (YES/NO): NO